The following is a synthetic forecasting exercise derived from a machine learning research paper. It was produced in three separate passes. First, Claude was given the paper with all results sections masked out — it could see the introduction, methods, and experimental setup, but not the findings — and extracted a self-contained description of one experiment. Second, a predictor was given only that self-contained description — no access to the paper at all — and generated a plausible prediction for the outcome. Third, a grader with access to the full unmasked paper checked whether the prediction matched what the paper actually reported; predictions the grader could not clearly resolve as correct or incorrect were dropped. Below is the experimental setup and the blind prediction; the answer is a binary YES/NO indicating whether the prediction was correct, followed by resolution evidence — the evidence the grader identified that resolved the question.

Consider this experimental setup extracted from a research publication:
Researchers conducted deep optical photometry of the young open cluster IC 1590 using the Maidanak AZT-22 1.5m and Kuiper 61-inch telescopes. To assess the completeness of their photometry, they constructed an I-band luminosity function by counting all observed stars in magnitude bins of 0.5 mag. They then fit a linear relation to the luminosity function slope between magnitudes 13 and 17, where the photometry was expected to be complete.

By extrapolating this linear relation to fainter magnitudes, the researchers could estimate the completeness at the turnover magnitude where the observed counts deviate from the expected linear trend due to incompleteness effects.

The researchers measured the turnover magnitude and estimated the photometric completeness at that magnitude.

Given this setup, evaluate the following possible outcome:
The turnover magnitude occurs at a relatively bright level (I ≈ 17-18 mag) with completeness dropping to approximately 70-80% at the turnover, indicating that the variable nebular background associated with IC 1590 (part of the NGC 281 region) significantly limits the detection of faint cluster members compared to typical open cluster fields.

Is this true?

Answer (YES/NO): NO